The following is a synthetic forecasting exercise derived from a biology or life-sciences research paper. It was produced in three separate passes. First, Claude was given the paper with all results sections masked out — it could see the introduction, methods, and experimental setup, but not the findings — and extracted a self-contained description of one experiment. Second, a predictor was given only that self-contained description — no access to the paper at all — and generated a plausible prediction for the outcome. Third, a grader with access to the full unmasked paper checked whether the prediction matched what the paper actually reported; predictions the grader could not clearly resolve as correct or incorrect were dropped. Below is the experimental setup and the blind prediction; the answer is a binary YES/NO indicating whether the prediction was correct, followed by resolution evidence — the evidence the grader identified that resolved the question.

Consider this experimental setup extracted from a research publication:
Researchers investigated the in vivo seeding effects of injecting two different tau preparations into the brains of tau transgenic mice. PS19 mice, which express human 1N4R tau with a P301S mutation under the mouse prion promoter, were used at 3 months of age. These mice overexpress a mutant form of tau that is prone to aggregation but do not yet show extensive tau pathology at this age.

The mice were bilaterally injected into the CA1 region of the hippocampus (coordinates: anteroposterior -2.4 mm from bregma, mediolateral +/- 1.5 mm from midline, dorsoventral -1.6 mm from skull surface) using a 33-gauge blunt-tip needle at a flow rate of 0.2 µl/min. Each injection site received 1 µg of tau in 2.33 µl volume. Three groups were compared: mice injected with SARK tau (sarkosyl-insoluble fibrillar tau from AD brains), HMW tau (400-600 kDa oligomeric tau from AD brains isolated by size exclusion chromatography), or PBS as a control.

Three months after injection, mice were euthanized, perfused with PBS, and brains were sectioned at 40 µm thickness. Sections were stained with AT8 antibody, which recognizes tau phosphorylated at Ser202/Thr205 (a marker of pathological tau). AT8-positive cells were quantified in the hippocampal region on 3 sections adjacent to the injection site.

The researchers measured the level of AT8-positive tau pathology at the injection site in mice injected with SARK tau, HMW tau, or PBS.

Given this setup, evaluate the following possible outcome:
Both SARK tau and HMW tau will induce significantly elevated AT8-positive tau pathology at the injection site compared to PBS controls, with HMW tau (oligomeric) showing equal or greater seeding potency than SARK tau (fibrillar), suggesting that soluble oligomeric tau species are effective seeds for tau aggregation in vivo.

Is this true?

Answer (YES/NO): YES